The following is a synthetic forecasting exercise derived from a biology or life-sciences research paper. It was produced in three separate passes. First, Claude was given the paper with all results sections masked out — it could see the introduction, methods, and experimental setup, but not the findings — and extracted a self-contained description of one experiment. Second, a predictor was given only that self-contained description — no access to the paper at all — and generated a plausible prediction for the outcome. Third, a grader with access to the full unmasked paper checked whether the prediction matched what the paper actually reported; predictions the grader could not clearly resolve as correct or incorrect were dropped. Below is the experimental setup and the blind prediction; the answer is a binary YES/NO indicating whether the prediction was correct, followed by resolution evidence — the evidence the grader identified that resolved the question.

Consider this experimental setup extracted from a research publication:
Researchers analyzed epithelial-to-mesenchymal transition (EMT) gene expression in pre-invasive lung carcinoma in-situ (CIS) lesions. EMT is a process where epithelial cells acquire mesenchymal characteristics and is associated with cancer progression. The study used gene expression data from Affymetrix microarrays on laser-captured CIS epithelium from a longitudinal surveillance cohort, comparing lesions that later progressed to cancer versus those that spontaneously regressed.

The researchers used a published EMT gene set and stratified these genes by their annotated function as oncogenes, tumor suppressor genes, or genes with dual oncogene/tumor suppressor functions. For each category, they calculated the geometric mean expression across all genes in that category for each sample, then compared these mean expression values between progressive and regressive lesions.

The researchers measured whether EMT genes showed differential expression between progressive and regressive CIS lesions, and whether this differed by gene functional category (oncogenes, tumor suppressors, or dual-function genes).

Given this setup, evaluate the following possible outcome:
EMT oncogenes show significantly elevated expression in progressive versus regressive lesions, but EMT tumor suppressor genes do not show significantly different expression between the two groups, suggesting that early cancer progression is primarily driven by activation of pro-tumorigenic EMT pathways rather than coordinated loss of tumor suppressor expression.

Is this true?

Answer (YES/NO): YES